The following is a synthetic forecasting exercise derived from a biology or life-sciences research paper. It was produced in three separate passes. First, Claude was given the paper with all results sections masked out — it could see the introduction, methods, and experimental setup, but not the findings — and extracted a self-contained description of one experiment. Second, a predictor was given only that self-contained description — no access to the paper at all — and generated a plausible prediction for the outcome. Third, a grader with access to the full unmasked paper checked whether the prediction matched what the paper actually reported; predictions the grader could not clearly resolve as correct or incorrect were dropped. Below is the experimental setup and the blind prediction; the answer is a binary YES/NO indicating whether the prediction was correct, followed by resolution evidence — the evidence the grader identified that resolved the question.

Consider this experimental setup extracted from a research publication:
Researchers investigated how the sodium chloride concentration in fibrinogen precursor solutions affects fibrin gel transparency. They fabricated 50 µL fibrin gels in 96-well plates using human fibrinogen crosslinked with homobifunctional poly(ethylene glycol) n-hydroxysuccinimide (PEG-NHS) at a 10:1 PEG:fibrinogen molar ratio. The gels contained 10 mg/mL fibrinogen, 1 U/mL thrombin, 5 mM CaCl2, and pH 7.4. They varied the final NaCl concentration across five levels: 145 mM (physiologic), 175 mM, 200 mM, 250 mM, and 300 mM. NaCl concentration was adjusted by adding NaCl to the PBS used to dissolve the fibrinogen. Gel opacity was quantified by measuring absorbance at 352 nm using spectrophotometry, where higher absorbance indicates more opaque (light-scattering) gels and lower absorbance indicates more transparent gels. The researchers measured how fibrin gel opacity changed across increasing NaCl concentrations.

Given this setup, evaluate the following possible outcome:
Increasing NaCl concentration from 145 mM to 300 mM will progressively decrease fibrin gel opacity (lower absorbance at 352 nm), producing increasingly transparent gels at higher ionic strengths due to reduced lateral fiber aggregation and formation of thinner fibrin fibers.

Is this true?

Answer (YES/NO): NO